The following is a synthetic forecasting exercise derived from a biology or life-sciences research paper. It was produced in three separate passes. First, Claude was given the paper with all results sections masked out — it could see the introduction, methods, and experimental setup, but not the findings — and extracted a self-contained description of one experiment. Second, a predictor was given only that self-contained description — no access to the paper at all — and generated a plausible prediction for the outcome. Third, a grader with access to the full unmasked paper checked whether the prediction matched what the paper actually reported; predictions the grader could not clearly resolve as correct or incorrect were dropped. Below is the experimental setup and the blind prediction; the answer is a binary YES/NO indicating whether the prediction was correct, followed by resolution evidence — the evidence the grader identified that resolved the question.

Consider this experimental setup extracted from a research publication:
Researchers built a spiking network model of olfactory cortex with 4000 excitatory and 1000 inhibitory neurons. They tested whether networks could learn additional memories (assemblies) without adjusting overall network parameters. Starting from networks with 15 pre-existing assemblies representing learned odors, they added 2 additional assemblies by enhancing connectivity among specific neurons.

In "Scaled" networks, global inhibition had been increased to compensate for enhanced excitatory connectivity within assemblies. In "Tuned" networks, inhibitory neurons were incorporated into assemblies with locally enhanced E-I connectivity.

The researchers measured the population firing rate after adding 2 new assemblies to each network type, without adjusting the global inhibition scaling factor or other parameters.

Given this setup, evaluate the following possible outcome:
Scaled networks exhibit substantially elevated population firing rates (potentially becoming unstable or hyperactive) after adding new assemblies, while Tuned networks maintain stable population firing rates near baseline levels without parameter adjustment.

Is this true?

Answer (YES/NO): YES